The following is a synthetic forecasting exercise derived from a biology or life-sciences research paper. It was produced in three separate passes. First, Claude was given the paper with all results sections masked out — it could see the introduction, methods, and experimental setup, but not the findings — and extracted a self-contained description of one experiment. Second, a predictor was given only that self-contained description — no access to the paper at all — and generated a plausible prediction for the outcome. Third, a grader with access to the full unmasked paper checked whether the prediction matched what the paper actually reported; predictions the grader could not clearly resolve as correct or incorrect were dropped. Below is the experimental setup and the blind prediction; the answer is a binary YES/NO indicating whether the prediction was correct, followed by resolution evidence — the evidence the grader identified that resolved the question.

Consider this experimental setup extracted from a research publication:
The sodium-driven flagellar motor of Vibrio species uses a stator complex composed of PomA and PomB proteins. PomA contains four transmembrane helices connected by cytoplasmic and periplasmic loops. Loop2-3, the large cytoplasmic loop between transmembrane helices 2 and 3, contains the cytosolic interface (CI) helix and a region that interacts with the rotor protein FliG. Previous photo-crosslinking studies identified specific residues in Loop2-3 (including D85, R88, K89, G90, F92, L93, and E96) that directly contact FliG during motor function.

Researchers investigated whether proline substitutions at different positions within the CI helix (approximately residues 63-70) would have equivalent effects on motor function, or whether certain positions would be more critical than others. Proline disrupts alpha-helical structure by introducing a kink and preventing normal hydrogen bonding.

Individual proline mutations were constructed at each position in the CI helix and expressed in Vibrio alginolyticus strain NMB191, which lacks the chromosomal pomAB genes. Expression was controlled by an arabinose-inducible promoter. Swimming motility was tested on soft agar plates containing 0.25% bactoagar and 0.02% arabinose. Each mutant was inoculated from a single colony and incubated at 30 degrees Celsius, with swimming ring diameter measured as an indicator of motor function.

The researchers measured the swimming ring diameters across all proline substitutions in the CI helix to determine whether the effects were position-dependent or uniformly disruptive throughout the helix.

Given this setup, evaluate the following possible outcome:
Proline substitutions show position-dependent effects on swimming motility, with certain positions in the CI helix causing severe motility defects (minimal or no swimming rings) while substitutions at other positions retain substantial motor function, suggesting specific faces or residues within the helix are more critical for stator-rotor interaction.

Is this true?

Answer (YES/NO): YES